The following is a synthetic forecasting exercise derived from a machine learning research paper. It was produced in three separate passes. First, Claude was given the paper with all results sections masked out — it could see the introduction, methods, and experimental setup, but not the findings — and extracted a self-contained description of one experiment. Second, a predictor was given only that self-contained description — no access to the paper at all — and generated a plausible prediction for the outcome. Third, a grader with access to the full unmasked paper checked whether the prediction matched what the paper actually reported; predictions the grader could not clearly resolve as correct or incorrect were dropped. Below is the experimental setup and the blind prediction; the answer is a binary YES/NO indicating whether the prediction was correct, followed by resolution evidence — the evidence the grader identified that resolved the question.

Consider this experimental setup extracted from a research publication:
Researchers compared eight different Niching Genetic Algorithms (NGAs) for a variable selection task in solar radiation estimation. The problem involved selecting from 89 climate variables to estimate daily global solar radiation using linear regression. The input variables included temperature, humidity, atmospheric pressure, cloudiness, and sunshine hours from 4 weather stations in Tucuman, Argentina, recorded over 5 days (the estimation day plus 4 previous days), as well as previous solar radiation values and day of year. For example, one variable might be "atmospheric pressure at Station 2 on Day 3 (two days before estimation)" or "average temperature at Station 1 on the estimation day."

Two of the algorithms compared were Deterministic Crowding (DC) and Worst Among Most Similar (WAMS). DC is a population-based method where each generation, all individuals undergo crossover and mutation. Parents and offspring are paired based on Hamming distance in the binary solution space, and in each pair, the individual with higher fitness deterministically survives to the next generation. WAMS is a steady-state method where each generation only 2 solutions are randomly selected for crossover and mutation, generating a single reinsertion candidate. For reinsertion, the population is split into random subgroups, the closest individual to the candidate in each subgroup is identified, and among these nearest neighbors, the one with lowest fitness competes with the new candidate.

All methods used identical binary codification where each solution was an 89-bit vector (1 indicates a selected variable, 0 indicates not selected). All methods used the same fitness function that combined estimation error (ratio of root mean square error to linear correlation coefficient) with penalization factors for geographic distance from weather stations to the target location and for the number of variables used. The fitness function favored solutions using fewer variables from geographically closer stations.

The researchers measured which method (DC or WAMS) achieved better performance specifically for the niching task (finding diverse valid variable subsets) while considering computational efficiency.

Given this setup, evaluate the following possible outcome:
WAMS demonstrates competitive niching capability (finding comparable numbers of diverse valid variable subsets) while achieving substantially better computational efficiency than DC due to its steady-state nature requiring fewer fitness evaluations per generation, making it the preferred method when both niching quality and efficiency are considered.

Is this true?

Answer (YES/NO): NO